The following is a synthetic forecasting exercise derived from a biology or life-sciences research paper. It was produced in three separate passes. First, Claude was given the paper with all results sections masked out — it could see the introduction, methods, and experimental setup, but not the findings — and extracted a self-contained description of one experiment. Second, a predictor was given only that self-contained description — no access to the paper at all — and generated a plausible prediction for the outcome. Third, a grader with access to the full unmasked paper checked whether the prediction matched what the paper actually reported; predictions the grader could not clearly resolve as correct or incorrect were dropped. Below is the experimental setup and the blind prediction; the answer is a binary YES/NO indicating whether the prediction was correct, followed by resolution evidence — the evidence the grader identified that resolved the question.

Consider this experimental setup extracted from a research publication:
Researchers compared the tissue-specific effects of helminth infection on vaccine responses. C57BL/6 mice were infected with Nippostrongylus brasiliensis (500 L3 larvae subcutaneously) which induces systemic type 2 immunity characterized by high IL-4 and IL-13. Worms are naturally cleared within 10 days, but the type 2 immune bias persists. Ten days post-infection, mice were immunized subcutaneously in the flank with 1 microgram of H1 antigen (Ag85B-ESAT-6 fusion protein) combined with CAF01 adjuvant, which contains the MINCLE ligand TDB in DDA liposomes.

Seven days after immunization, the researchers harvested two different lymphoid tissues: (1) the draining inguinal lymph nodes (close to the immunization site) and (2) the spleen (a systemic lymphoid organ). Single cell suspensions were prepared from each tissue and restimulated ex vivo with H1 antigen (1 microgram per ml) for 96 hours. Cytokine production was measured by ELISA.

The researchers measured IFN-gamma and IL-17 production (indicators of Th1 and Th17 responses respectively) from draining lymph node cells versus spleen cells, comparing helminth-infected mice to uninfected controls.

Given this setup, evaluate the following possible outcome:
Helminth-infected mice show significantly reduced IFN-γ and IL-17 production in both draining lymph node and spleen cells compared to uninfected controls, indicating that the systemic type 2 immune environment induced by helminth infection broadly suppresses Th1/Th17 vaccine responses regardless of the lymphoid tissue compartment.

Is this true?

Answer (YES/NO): NO